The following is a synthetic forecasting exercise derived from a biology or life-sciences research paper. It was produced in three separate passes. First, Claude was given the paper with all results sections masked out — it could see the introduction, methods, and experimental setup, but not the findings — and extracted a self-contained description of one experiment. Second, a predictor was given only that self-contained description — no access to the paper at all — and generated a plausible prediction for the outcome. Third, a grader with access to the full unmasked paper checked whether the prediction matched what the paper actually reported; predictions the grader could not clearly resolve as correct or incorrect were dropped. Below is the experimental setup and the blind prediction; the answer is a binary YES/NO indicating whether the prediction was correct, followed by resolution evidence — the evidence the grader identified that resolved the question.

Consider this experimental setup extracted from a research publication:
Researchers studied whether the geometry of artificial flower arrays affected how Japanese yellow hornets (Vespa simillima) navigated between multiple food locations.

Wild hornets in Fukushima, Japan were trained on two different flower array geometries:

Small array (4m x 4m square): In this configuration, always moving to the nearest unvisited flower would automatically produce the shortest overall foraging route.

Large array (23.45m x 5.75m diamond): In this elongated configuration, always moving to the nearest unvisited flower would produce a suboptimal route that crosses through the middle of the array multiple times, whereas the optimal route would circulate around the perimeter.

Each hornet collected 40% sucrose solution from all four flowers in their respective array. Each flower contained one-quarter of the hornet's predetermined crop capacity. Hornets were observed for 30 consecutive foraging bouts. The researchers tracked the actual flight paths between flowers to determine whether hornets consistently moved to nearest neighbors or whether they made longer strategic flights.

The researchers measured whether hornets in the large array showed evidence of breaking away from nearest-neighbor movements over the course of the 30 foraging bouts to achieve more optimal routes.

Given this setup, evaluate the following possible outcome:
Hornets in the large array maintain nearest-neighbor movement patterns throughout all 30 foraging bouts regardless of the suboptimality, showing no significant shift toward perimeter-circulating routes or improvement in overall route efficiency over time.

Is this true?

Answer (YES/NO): NO